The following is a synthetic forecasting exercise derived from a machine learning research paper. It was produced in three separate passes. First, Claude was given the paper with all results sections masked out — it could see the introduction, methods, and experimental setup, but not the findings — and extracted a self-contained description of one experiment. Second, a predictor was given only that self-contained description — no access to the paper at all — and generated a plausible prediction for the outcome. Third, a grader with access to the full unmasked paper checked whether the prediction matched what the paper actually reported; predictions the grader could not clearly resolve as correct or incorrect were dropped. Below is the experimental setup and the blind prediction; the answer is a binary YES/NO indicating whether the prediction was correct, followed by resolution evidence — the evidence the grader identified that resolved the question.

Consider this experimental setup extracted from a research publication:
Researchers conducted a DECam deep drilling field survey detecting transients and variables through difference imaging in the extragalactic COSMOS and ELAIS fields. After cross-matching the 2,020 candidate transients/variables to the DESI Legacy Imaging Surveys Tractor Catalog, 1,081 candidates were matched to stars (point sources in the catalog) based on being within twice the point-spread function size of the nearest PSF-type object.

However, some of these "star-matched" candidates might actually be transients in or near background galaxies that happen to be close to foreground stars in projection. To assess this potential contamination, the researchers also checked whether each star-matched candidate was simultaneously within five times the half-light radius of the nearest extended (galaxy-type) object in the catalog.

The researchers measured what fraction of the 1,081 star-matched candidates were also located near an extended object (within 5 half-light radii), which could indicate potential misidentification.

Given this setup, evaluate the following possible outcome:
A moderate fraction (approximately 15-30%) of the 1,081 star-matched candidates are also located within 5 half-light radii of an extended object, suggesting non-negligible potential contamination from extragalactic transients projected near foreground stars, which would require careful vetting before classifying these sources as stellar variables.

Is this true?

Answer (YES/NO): NO